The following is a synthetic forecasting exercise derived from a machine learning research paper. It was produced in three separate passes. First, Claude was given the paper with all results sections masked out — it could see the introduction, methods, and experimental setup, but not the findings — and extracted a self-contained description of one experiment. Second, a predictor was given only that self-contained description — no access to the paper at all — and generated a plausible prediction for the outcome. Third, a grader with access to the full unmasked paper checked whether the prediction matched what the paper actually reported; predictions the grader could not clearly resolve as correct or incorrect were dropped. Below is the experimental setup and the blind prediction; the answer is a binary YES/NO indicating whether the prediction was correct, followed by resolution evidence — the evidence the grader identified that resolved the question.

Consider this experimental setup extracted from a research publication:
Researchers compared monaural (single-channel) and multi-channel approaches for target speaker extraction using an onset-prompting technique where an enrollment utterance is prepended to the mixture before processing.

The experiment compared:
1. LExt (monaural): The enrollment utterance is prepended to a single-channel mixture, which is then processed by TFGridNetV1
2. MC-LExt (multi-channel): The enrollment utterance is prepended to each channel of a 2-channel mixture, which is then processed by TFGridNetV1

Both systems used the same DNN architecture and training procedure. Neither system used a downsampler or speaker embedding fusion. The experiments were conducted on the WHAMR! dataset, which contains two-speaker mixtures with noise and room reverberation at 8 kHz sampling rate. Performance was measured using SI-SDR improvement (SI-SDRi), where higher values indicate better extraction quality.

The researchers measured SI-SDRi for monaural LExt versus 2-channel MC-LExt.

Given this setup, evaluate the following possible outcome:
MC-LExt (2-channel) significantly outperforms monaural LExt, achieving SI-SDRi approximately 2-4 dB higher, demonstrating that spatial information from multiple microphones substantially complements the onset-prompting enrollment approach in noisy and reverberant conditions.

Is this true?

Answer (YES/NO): NO